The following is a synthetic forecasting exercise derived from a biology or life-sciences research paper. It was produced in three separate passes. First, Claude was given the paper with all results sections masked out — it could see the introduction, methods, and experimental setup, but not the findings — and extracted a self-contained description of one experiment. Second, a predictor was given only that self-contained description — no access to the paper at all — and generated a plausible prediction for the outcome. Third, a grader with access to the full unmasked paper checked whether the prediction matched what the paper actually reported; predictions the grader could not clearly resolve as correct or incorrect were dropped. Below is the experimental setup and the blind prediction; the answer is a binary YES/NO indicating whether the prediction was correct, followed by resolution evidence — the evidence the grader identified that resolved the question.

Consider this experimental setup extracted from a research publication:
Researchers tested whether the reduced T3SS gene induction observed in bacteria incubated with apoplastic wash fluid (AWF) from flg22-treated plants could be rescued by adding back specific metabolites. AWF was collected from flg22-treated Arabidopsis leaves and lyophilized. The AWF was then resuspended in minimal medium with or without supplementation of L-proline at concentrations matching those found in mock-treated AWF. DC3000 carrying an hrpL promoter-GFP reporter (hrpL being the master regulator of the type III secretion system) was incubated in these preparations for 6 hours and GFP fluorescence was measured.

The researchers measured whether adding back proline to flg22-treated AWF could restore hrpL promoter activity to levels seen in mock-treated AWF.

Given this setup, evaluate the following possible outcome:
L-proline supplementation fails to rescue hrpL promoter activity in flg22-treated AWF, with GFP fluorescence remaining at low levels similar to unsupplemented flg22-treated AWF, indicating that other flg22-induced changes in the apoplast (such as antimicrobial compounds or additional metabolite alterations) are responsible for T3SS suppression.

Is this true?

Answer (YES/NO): NO